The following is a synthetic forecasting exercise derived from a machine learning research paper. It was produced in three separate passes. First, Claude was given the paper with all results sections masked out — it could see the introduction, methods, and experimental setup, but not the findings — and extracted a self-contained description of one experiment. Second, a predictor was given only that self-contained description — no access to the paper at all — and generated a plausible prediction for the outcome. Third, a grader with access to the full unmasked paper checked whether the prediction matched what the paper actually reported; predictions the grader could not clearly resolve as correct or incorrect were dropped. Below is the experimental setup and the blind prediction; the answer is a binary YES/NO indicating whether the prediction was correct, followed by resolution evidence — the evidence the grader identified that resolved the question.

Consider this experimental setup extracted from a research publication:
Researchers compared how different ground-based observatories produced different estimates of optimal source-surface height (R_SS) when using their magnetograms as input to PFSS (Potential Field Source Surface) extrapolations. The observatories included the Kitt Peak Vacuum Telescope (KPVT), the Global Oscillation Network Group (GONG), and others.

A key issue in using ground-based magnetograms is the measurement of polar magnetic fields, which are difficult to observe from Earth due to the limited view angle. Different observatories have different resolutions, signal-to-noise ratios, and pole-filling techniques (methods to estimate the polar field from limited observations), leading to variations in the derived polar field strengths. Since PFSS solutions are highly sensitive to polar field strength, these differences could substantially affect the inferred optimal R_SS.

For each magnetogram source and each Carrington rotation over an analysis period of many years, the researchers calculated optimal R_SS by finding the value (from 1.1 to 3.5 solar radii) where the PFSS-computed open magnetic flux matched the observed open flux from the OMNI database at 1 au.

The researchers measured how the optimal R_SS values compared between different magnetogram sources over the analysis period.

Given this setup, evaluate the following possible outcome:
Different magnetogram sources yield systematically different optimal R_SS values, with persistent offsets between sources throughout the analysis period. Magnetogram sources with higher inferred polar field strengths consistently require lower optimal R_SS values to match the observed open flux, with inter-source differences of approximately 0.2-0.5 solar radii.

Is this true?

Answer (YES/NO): NO